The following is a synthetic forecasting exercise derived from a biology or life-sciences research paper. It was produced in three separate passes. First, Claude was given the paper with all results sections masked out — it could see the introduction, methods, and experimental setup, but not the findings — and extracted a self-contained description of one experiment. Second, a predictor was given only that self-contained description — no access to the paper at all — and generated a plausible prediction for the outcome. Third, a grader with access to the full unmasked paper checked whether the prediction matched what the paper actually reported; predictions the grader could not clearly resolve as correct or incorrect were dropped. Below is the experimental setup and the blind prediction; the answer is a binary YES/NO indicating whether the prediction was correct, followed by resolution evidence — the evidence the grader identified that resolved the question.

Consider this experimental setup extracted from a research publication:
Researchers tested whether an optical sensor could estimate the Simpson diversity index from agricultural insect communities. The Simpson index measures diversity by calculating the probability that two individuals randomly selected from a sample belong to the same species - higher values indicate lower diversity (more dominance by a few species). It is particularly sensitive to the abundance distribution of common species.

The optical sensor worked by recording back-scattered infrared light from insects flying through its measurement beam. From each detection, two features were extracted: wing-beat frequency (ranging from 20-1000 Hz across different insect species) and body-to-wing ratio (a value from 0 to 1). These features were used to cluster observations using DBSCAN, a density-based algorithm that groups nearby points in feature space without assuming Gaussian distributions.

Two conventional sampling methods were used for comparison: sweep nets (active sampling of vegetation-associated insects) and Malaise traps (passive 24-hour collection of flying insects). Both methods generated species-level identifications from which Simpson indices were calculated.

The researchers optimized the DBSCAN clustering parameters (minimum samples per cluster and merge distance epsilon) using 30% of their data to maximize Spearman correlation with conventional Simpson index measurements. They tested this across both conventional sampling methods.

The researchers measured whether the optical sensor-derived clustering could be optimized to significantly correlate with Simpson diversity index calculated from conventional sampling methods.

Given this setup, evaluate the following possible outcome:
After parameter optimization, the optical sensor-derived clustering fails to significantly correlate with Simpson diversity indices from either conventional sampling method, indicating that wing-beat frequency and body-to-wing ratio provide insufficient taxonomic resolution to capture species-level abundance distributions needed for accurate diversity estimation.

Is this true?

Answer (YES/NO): YES